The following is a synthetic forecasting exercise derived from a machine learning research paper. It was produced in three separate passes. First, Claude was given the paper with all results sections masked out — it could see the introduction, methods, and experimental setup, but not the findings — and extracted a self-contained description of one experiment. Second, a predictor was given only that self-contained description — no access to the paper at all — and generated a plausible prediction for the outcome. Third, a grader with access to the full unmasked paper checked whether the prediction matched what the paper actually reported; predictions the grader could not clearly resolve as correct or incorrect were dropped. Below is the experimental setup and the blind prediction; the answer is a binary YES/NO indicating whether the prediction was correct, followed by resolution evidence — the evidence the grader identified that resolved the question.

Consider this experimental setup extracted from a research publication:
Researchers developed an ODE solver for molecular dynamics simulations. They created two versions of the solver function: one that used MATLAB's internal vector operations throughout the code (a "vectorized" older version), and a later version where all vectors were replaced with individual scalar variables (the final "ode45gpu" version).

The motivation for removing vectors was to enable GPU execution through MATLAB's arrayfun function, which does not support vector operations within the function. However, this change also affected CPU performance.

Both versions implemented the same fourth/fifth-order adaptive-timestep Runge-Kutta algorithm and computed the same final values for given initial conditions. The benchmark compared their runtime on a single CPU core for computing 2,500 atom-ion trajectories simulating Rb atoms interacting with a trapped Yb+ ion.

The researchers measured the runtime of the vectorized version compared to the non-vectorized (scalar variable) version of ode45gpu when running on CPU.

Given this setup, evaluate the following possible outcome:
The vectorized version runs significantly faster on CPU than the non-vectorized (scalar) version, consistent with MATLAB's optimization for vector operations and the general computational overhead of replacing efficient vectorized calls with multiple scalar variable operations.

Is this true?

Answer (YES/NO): NO